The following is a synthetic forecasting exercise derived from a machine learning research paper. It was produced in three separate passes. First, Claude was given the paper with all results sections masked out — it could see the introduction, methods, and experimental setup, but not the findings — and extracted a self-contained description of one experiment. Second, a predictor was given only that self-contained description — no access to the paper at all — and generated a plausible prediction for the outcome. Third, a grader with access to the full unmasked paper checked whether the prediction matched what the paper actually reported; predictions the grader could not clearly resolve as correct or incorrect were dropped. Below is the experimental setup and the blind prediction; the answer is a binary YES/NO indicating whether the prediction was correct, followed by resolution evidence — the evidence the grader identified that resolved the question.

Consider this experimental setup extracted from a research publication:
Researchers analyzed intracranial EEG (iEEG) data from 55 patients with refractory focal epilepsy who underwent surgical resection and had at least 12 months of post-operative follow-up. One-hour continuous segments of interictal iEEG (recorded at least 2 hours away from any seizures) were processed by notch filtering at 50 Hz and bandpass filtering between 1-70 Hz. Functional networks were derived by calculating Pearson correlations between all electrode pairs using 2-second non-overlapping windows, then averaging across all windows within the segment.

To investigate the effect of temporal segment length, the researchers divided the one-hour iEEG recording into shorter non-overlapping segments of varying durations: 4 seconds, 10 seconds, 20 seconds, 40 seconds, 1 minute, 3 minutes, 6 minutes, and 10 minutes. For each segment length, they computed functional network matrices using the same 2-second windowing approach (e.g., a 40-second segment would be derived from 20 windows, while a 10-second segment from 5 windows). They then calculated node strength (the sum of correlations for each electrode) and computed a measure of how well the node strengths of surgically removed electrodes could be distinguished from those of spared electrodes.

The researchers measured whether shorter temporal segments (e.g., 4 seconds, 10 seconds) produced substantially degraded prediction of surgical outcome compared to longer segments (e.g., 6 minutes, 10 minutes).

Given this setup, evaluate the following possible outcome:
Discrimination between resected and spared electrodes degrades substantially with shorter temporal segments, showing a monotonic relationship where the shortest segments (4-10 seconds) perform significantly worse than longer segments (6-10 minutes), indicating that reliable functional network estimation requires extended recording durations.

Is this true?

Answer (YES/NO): NO